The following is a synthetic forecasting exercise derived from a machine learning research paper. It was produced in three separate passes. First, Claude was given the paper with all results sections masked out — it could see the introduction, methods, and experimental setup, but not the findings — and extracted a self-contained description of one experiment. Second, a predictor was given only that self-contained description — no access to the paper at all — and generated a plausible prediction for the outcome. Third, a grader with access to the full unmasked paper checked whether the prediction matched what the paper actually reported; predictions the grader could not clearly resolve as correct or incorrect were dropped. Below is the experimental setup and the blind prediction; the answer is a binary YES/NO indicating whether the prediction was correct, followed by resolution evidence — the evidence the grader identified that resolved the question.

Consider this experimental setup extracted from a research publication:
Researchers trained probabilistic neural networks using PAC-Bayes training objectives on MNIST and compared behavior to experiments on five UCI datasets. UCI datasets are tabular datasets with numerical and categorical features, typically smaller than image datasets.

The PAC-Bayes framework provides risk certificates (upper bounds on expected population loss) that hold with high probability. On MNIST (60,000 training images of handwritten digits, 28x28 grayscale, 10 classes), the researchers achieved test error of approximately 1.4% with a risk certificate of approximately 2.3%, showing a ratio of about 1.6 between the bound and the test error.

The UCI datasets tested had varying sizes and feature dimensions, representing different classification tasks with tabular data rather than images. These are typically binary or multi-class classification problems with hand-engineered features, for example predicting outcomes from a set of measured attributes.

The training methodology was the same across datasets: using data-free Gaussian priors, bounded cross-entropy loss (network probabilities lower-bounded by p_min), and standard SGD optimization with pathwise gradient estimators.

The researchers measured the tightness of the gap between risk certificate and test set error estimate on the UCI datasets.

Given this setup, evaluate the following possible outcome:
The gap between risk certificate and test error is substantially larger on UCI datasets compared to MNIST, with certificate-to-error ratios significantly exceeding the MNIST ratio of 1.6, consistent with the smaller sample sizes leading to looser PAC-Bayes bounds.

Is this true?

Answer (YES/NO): NO